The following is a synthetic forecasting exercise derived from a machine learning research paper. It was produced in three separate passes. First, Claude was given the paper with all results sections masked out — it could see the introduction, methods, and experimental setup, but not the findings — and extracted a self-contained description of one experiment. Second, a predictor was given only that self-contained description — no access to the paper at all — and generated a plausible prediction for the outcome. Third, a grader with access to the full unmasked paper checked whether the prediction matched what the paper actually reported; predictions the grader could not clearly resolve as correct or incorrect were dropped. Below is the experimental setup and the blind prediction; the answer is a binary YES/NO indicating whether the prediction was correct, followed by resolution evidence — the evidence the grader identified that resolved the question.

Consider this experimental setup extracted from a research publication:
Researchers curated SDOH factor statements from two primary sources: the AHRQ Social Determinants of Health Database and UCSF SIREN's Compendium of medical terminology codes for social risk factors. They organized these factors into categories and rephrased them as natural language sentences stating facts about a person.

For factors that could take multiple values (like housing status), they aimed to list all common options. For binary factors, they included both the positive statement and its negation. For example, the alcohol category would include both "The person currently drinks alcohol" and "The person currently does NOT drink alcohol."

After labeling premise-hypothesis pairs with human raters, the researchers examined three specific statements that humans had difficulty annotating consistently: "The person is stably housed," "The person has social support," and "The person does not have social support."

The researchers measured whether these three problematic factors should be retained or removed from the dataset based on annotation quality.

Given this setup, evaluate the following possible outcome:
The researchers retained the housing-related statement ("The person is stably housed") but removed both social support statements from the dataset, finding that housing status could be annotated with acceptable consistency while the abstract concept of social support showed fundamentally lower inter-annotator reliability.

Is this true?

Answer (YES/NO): NO